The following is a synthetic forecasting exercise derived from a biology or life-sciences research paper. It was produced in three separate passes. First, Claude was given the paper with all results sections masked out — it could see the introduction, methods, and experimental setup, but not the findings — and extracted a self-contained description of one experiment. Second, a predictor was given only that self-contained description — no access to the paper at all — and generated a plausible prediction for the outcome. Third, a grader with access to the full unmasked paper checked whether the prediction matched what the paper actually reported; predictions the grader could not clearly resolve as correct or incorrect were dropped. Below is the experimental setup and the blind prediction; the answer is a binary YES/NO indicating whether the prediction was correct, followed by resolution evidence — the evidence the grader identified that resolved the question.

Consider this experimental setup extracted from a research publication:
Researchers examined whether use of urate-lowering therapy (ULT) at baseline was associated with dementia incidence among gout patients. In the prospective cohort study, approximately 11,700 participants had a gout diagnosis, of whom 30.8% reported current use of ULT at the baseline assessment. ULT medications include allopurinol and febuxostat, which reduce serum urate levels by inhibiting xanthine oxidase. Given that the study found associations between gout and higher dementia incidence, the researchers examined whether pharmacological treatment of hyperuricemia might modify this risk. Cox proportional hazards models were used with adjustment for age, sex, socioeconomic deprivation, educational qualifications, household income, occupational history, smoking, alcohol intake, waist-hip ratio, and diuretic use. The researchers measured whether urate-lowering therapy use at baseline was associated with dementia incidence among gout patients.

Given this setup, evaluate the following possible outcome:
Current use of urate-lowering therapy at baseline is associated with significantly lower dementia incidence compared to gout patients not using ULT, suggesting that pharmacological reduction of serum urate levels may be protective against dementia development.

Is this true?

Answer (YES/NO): NO